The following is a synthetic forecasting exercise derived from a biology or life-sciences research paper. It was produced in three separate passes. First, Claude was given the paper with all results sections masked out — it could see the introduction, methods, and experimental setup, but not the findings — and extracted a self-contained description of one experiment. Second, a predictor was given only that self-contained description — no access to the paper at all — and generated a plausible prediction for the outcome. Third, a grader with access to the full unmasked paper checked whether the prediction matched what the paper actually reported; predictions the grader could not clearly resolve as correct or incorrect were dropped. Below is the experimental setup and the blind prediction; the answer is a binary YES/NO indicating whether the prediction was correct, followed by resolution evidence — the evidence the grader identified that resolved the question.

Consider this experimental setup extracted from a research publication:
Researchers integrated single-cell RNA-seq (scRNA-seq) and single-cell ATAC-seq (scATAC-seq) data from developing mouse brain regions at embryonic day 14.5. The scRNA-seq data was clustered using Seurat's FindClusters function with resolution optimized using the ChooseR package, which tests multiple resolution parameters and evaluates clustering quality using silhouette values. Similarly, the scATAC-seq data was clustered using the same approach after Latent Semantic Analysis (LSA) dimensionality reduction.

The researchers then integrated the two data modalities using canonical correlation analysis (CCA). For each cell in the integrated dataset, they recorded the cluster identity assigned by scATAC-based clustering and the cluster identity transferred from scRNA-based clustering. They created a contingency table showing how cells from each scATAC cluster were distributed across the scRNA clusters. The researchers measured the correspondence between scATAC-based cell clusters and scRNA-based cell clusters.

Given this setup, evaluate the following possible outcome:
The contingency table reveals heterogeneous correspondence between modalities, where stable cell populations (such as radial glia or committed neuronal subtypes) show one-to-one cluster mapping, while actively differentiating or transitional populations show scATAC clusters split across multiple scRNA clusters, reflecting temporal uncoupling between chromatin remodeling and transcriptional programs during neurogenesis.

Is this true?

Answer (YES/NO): NO